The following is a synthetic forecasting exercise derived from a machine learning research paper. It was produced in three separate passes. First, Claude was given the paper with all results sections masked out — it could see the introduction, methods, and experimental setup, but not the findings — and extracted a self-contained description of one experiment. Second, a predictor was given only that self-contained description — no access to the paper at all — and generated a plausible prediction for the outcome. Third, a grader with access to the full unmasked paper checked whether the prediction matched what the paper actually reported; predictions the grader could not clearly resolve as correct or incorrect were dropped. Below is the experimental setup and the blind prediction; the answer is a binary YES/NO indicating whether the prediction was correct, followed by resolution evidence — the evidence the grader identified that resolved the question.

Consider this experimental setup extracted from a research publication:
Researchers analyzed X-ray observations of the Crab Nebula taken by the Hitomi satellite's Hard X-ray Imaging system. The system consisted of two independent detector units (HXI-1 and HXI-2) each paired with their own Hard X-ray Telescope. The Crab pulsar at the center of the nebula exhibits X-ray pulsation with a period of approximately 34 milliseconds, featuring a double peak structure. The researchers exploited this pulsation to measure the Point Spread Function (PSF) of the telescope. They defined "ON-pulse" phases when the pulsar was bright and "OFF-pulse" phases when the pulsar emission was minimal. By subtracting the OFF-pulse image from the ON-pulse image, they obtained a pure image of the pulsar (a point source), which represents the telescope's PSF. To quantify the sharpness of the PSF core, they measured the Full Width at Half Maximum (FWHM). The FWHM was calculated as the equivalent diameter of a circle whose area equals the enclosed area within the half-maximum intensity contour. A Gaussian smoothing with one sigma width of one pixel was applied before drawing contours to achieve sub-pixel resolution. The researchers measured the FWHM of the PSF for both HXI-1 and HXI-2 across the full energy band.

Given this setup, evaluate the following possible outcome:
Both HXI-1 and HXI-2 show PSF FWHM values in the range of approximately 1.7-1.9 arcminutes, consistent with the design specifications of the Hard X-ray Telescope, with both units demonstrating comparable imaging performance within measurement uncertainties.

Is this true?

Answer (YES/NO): NO